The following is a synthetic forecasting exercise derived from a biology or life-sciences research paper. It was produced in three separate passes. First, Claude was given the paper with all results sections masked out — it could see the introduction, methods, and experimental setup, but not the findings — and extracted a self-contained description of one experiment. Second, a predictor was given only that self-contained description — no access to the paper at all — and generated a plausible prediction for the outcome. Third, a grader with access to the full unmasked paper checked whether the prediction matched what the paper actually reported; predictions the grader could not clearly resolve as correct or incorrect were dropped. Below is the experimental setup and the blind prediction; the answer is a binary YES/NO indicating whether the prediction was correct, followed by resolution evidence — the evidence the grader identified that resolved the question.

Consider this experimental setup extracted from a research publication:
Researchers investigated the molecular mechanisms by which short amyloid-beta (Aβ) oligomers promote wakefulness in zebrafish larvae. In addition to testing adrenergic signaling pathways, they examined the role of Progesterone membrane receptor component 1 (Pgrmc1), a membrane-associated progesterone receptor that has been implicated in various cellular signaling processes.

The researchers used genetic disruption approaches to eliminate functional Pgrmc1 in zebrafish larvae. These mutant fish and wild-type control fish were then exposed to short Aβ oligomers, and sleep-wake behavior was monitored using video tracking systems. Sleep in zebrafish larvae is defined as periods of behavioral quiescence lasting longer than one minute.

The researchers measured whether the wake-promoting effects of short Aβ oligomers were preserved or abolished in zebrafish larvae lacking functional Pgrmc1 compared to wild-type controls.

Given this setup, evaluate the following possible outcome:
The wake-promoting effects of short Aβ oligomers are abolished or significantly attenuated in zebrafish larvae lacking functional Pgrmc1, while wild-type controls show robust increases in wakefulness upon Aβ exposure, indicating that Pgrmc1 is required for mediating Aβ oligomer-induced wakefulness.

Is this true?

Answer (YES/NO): YES